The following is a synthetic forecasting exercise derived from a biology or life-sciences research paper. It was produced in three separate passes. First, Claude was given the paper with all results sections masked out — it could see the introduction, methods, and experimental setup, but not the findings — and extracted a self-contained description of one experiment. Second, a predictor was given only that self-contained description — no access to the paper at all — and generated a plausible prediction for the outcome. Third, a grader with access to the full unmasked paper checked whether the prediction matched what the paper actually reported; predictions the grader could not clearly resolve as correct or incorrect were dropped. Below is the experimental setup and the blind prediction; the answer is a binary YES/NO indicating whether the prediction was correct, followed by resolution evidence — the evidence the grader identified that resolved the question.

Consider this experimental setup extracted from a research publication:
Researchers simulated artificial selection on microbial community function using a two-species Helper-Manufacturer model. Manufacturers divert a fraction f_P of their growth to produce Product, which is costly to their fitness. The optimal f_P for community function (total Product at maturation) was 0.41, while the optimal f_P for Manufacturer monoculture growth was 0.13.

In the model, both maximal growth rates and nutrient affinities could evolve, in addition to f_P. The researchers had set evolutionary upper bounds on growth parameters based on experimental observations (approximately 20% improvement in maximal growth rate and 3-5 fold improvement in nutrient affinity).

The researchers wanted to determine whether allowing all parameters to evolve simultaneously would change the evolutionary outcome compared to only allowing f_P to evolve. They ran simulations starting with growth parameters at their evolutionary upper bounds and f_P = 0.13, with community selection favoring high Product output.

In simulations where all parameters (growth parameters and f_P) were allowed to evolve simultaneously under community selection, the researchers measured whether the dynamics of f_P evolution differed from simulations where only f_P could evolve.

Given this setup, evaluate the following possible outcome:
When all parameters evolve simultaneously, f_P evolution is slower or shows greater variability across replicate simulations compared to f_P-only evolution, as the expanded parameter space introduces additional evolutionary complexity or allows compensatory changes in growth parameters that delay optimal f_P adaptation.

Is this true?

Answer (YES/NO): NO